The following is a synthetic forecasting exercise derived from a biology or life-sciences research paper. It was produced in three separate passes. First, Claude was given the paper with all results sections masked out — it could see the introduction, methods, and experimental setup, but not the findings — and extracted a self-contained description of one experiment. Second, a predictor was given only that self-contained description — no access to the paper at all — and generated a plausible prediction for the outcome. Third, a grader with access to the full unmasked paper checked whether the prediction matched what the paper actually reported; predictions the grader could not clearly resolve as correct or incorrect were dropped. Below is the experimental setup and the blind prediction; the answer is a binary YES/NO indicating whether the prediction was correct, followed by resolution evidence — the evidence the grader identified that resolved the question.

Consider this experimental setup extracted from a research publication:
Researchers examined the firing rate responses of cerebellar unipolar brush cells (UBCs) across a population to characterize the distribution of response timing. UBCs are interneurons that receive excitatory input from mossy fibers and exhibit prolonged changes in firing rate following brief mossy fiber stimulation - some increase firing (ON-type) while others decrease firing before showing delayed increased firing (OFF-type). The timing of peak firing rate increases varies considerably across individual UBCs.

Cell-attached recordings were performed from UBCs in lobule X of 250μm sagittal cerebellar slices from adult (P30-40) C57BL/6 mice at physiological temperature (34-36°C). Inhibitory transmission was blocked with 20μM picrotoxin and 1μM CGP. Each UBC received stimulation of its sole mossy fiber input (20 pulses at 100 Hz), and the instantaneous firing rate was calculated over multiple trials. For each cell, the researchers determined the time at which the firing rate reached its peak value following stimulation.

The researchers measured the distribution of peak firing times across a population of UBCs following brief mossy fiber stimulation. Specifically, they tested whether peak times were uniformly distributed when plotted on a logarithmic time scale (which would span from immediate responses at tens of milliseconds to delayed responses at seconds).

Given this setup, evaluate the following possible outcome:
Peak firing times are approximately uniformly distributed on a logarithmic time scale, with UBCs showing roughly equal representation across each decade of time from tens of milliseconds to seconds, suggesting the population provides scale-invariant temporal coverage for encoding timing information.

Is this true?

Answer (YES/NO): YES